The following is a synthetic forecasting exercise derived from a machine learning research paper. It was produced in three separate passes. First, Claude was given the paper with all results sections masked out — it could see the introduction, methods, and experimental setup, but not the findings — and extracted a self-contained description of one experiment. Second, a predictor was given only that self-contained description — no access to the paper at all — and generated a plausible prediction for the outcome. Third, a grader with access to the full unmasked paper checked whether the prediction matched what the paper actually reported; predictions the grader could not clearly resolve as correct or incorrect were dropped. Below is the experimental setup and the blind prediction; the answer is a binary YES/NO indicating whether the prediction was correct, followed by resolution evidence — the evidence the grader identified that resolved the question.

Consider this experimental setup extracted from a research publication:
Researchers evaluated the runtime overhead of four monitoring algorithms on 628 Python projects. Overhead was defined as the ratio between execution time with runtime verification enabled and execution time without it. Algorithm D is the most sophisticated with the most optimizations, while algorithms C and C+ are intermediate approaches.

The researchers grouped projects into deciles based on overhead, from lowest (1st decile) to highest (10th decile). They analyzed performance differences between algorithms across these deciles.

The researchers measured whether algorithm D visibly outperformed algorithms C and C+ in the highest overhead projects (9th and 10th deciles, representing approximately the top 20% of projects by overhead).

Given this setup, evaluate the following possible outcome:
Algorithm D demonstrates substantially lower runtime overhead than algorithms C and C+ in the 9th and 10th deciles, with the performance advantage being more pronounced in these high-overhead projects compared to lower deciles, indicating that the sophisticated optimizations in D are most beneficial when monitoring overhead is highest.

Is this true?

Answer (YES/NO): YES